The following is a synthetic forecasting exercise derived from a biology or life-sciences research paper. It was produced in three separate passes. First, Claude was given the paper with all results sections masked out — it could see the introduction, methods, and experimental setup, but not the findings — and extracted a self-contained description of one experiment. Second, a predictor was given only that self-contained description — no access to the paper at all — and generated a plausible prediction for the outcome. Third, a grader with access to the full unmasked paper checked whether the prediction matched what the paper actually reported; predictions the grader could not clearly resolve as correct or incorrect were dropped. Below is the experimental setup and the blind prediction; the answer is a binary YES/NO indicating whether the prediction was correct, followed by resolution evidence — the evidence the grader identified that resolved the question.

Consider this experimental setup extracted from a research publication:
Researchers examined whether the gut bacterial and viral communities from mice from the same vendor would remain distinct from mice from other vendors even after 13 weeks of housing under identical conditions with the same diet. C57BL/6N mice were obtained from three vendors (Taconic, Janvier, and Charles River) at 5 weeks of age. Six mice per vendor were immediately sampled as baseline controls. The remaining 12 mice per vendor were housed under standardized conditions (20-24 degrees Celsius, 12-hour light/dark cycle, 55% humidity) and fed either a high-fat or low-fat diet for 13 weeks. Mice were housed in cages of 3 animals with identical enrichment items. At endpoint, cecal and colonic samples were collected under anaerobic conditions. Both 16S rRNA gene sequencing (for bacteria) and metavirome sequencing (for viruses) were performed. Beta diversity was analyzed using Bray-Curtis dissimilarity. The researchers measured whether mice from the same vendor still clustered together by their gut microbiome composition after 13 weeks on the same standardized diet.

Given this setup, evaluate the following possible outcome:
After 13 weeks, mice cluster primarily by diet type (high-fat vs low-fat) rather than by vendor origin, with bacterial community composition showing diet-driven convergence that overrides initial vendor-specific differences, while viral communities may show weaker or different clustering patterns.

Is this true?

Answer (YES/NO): NO